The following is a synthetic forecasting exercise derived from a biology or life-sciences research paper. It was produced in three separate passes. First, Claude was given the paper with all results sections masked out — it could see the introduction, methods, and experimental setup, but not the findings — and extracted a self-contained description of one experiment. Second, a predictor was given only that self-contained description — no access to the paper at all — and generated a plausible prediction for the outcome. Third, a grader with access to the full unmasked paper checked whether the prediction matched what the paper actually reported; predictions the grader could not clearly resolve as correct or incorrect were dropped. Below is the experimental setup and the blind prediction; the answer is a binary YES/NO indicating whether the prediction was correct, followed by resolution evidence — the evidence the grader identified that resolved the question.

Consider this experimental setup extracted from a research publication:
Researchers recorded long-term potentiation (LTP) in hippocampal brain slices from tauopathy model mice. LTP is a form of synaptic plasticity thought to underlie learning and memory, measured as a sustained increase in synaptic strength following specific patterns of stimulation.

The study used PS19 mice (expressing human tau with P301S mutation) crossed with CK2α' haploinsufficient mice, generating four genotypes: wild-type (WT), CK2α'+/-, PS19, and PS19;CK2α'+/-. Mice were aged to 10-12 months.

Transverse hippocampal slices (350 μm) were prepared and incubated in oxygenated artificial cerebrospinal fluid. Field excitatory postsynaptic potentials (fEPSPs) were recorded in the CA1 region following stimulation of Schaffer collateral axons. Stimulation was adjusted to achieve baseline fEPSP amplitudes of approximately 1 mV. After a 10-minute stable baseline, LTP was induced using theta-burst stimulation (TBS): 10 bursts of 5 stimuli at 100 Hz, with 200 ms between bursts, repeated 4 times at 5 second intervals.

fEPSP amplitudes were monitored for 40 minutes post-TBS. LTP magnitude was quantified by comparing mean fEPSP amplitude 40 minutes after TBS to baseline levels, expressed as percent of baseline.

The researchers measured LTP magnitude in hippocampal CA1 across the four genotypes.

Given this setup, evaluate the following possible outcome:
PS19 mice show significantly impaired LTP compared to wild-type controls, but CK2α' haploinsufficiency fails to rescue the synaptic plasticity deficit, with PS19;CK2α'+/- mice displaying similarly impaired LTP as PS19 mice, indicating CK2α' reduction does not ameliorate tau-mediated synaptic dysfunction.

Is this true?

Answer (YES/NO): NO